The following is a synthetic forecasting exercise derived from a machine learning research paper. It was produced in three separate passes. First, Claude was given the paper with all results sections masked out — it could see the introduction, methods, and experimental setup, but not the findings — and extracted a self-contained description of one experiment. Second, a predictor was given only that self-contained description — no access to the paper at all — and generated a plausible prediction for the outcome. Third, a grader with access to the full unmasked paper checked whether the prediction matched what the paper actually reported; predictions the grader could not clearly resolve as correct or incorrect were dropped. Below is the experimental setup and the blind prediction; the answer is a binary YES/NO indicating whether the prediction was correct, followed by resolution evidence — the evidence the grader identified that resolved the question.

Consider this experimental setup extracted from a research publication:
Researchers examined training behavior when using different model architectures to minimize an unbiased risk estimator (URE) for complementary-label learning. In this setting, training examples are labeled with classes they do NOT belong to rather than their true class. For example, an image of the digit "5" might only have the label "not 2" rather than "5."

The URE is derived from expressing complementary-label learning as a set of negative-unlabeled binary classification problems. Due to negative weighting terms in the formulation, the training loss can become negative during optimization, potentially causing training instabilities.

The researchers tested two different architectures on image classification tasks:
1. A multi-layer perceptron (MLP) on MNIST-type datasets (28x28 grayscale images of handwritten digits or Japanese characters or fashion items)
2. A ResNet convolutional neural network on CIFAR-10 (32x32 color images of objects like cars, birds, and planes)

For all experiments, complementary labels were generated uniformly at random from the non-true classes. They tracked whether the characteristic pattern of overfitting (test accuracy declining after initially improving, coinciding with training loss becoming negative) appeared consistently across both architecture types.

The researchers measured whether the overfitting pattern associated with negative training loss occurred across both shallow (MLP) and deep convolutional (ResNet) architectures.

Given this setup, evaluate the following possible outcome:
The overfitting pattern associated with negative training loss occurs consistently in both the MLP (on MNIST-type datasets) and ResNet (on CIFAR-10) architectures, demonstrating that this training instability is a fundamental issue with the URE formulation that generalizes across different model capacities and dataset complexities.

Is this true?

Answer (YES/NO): YES